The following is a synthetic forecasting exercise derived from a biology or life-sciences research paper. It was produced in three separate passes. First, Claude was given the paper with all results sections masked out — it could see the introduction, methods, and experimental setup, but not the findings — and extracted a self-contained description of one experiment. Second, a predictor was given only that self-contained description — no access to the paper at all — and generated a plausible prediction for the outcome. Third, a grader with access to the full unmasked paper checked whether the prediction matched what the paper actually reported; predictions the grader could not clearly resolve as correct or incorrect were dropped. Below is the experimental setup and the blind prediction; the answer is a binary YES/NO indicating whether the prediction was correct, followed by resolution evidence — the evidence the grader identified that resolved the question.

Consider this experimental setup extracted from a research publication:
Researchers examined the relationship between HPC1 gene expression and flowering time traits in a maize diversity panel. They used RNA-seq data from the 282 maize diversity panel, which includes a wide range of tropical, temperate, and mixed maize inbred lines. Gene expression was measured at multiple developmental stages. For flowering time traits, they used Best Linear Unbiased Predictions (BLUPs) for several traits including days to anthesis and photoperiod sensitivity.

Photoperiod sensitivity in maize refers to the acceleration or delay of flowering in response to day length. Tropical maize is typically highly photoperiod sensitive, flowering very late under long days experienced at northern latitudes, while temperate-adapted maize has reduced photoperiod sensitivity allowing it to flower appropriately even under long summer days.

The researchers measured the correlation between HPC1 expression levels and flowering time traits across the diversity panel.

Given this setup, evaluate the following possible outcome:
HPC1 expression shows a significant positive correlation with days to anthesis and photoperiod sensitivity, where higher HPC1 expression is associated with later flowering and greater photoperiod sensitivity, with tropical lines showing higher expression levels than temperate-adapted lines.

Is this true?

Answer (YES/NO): YES